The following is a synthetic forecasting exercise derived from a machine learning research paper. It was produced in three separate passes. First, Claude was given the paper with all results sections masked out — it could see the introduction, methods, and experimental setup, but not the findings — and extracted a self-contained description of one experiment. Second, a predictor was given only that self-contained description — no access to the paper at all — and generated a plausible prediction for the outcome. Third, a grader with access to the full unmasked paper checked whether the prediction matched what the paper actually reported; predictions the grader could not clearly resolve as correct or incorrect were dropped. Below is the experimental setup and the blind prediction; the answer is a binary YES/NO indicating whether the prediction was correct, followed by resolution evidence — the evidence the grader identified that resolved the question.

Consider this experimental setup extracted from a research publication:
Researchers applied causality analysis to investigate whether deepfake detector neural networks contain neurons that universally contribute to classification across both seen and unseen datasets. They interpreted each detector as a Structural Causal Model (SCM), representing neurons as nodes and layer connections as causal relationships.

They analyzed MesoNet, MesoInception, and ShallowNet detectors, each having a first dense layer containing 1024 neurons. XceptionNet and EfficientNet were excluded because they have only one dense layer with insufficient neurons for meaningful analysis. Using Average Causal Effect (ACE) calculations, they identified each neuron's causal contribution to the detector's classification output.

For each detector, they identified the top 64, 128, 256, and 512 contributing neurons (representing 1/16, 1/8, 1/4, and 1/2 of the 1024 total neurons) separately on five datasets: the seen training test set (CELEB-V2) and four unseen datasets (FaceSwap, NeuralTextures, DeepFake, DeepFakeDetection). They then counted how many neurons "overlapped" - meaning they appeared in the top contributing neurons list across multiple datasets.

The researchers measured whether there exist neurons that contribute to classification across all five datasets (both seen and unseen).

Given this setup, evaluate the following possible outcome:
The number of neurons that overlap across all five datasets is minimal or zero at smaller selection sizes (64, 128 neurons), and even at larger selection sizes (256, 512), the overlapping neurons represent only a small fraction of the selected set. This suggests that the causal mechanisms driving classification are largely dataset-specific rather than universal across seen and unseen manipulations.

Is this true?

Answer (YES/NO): NO